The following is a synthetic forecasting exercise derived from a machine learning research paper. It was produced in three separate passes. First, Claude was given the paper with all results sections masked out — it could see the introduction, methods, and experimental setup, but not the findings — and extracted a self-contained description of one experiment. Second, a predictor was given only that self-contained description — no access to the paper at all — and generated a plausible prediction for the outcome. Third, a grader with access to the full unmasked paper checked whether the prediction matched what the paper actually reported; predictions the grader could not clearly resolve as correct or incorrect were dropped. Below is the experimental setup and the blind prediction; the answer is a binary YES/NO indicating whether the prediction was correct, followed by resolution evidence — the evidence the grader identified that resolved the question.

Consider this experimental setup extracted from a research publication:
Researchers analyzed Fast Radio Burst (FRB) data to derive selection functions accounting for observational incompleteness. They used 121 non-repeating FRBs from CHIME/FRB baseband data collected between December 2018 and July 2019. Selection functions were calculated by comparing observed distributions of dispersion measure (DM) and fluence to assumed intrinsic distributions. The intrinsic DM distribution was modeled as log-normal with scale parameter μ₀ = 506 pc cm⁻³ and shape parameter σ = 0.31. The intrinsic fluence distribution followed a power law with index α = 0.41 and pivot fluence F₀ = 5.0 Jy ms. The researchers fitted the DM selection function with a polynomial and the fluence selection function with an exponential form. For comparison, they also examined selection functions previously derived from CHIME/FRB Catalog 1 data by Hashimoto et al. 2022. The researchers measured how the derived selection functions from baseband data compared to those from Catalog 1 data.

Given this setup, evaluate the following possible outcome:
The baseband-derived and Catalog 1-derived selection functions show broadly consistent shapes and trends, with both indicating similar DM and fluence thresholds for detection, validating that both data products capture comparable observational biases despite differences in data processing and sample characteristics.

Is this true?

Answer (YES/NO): NO